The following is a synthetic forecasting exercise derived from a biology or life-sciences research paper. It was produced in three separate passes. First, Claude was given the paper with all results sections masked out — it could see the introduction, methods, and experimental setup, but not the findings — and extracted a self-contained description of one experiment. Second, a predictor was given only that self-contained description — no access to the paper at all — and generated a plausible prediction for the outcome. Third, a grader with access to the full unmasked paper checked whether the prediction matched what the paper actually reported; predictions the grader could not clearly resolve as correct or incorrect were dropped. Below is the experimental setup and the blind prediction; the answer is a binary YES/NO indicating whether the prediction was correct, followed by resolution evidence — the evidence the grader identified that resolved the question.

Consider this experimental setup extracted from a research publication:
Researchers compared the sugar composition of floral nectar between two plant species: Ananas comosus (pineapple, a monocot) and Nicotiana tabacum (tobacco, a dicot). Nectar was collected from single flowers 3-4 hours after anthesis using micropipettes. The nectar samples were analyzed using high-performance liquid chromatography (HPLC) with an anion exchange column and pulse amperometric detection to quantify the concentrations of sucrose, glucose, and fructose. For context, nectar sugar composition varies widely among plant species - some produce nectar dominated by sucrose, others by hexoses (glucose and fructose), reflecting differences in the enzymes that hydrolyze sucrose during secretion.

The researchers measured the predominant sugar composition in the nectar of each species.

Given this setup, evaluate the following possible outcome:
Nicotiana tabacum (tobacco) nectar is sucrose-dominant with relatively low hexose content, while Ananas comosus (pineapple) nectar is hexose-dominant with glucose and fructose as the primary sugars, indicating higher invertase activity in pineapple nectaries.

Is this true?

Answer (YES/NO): NO